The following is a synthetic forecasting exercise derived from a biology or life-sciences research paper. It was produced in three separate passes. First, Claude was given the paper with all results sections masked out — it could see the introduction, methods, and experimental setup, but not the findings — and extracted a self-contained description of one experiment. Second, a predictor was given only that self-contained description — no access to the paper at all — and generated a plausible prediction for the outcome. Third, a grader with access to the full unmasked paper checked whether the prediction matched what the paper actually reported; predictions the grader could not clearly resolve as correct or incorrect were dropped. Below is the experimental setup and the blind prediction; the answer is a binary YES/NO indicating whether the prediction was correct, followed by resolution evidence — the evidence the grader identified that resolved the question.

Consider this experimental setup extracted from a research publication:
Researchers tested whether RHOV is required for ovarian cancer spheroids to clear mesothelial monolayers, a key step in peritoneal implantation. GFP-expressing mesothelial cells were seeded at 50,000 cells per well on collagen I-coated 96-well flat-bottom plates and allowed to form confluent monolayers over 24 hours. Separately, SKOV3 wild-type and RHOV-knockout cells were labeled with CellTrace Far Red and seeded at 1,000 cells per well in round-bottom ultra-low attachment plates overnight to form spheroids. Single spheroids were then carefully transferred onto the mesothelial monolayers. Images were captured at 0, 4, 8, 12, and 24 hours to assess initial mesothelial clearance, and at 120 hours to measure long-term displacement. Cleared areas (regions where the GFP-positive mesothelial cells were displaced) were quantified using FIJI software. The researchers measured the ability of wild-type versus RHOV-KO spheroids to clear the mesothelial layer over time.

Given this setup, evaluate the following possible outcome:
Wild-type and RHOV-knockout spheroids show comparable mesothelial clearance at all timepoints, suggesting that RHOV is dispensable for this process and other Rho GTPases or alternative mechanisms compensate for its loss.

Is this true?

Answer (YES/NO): NO